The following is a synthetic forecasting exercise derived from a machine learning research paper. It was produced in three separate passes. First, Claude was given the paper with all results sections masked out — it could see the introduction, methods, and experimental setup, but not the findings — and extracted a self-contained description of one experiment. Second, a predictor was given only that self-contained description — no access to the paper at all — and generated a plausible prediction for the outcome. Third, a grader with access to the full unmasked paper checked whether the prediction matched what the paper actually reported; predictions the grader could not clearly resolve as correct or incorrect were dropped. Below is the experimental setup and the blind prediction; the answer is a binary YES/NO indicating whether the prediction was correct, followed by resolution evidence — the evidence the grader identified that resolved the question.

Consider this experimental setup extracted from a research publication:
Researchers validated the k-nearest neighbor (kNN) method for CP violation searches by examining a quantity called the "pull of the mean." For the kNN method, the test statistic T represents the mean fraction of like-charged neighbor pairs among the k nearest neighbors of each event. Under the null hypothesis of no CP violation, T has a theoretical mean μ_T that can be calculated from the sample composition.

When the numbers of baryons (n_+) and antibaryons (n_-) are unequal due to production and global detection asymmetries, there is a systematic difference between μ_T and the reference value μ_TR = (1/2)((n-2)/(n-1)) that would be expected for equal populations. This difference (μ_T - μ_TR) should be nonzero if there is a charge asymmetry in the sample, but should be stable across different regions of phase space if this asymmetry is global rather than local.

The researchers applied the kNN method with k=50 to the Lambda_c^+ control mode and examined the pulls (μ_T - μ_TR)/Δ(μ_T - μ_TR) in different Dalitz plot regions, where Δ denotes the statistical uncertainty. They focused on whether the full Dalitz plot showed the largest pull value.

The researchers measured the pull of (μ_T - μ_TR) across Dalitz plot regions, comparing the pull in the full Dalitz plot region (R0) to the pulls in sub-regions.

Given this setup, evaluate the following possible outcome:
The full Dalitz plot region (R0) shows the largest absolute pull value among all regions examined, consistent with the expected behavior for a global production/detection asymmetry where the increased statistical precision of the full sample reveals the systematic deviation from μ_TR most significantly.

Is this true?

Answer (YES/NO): YES